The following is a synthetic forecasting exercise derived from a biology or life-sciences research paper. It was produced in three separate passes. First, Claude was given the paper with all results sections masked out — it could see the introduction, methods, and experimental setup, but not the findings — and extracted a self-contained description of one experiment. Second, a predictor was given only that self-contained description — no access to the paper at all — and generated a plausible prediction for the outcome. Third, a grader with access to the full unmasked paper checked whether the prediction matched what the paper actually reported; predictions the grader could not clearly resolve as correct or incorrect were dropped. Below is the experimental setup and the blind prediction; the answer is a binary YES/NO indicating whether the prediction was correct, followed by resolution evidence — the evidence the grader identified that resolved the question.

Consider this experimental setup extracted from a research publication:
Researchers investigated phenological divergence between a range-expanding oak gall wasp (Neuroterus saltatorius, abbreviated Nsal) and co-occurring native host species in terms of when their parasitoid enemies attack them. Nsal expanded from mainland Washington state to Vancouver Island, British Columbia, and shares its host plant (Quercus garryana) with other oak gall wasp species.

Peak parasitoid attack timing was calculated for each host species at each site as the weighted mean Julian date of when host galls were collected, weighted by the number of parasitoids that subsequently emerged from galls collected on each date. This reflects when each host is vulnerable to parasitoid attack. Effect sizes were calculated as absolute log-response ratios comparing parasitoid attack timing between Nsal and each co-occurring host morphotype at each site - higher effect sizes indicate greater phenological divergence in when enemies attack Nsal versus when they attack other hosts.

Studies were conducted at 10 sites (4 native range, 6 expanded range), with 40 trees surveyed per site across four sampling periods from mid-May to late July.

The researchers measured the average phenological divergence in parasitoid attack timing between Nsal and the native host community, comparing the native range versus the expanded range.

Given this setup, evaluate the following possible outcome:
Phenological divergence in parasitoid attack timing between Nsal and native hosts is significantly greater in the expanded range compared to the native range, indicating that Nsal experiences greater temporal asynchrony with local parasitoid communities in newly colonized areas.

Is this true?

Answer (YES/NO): NO